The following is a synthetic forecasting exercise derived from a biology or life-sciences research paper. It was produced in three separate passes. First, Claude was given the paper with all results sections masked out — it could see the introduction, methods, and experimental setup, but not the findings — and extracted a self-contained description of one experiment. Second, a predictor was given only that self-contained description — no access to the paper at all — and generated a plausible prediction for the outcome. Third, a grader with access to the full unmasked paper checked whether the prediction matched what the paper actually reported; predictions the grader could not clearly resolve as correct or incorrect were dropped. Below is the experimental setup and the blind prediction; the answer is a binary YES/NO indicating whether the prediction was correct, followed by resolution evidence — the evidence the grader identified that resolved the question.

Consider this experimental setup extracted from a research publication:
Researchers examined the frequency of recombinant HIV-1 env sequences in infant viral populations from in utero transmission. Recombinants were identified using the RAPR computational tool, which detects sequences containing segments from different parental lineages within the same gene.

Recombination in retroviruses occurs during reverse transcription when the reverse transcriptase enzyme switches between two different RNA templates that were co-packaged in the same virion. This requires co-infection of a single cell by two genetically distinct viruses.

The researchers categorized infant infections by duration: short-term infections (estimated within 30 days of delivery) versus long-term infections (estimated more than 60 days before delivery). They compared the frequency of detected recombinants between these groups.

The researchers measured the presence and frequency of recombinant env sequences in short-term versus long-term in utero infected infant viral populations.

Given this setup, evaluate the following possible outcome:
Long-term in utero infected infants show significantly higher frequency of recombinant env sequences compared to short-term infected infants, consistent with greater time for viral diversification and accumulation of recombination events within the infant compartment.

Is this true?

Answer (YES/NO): YES